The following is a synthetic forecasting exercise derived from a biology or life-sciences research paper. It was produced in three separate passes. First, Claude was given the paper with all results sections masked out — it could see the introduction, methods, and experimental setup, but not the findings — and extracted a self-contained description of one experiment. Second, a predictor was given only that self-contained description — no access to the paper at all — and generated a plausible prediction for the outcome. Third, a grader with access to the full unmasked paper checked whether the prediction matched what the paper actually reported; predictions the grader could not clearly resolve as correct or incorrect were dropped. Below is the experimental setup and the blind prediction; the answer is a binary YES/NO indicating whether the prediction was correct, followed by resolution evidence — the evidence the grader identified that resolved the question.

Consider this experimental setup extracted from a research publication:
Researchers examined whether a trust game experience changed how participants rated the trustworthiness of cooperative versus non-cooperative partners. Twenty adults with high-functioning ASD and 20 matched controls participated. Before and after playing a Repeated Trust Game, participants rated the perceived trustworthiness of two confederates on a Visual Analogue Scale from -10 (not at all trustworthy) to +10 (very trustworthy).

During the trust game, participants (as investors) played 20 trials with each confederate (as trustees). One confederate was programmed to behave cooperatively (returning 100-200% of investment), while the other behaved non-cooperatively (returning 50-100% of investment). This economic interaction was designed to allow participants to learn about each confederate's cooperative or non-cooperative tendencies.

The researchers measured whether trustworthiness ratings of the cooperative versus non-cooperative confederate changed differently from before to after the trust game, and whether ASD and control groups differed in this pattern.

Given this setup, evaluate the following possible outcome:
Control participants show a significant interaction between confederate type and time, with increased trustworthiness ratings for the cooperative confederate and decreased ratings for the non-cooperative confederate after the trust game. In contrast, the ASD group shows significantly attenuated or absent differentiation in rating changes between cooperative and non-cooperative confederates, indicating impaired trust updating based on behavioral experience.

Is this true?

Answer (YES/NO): NO